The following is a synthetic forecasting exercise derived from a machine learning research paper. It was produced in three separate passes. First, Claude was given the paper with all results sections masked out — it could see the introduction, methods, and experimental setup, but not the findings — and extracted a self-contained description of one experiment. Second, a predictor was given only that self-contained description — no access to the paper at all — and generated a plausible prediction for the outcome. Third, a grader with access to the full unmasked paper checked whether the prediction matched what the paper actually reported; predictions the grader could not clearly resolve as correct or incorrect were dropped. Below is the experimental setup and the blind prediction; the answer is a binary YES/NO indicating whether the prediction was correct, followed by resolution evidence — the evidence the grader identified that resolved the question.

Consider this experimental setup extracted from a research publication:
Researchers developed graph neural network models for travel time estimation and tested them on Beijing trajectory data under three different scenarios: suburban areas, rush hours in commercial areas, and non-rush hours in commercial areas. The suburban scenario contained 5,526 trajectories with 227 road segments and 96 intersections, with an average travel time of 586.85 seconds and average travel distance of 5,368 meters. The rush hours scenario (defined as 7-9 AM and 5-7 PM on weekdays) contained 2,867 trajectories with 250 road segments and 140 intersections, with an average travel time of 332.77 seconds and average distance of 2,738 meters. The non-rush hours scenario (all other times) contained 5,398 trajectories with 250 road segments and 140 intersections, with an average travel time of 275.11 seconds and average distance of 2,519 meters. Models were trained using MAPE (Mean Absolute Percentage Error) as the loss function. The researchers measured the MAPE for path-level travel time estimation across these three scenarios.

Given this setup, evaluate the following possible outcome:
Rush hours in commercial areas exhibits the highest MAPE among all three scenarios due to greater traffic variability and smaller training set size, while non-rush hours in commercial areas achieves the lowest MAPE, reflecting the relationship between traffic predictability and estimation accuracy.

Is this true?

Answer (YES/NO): NO